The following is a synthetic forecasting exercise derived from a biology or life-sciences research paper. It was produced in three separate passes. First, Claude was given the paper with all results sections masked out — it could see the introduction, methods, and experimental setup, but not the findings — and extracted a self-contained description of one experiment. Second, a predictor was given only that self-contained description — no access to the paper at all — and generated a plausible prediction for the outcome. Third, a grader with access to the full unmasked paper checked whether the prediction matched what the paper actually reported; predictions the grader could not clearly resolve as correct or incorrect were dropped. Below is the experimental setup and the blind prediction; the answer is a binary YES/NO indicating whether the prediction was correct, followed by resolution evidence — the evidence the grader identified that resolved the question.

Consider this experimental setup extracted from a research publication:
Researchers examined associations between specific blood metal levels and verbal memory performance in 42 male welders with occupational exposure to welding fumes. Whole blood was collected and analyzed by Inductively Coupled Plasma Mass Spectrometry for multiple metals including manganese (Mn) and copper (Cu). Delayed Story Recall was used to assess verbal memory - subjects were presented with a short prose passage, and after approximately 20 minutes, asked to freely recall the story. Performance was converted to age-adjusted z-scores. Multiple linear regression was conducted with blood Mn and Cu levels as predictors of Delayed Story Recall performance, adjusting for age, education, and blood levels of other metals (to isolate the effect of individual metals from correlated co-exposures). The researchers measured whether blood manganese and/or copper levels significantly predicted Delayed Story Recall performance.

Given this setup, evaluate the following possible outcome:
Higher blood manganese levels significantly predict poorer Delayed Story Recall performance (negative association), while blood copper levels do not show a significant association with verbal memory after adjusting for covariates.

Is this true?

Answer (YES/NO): NO